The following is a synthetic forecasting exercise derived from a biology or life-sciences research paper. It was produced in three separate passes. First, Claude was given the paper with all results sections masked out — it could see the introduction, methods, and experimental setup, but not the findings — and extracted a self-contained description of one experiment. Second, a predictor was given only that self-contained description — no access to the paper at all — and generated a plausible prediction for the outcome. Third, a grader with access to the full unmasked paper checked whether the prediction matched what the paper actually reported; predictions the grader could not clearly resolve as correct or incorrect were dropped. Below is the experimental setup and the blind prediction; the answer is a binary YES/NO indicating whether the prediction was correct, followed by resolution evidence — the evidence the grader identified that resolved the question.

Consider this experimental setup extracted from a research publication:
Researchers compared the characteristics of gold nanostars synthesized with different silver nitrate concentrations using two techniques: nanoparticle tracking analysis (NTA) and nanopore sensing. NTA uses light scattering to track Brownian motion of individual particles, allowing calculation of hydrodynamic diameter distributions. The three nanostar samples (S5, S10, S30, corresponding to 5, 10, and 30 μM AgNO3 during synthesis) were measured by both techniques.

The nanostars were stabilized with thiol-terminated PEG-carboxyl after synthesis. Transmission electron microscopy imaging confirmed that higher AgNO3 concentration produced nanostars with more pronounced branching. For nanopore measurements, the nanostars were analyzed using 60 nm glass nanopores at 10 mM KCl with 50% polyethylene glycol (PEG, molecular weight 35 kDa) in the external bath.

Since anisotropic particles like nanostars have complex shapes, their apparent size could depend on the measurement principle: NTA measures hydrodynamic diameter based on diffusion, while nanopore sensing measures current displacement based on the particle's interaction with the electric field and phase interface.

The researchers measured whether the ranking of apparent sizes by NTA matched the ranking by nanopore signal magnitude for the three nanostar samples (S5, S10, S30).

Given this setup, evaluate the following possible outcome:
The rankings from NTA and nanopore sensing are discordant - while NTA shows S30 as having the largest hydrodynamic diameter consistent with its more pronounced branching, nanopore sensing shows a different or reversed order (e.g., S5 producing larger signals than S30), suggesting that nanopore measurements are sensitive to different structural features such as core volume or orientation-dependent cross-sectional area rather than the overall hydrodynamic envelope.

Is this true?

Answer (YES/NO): NO